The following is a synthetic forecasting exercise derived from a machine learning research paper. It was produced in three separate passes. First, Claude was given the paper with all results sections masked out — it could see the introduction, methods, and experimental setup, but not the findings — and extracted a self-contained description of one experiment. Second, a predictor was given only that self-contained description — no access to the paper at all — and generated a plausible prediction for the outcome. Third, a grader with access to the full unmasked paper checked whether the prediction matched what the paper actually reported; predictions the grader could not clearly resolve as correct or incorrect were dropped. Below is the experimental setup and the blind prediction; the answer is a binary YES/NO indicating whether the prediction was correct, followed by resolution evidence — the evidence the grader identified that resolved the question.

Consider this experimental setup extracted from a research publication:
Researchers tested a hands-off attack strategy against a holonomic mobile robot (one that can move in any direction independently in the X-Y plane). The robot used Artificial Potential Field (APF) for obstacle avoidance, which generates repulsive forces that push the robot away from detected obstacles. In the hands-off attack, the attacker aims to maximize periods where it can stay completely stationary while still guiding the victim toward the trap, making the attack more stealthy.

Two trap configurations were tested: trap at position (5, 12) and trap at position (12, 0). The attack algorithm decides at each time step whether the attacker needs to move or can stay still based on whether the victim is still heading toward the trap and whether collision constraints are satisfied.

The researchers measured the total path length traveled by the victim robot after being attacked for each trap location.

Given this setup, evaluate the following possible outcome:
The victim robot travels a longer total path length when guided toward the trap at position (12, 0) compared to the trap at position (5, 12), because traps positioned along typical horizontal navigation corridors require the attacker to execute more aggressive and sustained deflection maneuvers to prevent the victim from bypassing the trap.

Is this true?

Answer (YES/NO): YES